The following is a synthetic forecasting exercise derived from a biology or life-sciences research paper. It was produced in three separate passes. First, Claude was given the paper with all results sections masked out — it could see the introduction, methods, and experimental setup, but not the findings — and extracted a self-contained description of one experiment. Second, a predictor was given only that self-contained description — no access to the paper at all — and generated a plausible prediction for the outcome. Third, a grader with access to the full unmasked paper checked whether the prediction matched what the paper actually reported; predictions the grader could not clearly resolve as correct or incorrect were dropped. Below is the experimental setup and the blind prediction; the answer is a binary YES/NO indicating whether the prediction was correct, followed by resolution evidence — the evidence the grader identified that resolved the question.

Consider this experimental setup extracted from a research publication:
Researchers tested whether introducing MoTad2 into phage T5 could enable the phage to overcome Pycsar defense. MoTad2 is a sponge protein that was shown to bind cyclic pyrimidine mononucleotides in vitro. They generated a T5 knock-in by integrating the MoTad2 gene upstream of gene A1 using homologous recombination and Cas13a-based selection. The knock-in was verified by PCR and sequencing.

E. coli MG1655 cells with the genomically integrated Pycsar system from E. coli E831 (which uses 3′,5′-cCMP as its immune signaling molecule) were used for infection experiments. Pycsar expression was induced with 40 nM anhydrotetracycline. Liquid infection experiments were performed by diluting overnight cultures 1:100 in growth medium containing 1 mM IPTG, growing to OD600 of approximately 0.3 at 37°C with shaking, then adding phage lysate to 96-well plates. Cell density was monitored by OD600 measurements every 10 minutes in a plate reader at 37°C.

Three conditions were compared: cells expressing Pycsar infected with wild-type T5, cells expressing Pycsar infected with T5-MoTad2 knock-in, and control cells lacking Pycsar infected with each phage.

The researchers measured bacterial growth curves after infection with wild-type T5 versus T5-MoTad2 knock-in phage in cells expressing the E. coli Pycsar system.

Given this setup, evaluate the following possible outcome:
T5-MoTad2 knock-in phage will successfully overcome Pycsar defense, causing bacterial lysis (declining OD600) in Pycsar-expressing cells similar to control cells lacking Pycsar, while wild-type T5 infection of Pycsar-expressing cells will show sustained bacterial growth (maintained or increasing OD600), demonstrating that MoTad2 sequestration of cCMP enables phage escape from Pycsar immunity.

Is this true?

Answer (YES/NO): YES